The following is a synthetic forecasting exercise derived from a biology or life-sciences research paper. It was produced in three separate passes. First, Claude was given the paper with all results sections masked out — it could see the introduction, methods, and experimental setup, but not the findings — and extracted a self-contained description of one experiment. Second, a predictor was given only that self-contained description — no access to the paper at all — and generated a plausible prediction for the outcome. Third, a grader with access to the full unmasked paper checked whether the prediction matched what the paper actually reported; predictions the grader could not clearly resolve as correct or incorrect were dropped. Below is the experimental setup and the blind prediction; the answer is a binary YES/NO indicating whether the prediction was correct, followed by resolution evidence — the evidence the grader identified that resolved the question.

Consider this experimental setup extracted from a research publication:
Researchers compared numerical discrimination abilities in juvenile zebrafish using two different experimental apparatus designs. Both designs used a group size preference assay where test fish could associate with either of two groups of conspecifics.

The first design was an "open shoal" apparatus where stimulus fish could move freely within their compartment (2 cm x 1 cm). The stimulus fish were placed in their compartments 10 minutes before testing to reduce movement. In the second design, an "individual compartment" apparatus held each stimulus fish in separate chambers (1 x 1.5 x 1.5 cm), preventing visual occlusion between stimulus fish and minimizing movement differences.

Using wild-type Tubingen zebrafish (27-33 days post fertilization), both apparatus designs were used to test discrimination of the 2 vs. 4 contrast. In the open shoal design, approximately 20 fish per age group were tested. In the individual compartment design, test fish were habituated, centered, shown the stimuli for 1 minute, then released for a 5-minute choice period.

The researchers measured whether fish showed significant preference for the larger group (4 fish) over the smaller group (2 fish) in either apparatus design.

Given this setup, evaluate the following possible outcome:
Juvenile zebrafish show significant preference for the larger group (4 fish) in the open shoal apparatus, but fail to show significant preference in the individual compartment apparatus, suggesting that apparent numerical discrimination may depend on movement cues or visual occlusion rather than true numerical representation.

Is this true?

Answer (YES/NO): NO